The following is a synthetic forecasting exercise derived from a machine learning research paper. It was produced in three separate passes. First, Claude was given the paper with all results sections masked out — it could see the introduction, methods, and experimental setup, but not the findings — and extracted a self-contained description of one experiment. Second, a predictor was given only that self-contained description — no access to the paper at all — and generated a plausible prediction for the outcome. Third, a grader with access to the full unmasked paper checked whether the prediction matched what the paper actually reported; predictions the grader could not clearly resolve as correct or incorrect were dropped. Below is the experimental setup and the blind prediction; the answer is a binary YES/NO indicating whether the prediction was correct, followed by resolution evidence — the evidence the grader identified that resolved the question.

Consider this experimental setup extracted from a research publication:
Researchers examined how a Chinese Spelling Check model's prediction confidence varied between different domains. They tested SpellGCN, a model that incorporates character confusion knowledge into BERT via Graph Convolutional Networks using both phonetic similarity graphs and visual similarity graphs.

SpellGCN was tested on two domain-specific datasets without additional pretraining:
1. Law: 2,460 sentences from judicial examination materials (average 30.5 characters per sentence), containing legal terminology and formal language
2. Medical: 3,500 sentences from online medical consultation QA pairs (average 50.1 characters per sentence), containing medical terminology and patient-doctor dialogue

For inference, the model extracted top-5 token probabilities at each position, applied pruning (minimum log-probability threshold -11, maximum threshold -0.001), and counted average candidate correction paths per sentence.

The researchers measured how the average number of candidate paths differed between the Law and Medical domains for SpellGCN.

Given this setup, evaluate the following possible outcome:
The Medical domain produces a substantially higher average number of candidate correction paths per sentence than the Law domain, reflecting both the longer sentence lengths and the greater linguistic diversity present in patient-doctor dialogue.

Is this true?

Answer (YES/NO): YES